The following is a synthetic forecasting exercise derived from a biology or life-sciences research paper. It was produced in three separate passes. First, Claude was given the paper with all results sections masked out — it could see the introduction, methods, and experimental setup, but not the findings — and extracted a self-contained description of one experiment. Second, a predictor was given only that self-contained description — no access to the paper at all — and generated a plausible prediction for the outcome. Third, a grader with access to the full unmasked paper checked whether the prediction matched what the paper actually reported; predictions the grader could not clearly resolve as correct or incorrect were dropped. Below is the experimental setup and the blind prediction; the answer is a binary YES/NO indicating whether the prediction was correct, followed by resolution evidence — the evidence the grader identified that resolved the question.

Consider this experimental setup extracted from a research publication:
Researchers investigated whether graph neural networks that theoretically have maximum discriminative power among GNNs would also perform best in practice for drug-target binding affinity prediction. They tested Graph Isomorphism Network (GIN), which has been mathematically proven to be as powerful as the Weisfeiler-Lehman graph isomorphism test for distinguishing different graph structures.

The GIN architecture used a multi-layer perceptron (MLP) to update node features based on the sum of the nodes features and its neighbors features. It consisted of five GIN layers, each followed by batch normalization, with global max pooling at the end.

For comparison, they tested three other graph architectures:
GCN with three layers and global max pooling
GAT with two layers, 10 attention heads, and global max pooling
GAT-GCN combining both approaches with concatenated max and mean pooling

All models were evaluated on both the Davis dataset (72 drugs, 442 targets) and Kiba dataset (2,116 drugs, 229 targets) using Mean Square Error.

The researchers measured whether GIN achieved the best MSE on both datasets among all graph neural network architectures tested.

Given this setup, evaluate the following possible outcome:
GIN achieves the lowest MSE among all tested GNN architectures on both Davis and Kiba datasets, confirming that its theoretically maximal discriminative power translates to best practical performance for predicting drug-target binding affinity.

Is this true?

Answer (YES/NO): YES